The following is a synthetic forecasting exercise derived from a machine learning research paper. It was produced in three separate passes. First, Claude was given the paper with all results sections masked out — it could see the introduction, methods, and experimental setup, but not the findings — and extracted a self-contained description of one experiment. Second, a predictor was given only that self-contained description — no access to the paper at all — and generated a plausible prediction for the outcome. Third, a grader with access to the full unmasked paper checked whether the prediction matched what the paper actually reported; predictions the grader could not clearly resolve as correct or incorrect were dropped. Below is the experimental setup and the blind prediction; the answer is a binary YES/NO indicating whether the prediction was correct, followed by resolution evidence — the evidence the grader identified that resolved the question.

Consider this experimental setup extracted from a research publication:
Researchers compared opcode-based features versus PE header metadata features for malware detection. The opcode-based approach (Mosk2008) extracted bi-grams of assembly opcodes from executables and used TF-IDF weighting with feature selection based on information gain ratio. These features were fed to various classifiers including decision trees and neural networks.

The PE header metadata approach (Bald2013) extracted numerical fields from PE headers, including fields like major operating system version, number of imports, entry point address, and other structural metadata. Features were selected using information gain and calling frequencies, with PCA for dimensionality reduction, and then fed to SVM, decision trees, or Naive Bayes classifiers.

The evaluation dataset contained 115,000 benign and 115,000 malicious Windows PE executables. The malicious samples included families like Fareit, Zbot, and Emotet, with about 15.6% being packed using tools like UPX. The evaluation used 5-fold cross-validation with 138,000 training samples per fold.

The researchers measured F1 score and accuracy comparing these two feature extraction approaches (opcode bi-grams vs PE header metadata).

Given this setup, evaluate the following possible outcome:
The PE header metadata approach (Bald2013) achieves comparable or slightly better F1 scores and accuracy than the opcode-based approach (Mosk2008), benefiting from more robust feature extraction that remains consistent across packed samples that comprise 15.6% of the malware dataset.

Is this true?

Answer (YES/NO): YES